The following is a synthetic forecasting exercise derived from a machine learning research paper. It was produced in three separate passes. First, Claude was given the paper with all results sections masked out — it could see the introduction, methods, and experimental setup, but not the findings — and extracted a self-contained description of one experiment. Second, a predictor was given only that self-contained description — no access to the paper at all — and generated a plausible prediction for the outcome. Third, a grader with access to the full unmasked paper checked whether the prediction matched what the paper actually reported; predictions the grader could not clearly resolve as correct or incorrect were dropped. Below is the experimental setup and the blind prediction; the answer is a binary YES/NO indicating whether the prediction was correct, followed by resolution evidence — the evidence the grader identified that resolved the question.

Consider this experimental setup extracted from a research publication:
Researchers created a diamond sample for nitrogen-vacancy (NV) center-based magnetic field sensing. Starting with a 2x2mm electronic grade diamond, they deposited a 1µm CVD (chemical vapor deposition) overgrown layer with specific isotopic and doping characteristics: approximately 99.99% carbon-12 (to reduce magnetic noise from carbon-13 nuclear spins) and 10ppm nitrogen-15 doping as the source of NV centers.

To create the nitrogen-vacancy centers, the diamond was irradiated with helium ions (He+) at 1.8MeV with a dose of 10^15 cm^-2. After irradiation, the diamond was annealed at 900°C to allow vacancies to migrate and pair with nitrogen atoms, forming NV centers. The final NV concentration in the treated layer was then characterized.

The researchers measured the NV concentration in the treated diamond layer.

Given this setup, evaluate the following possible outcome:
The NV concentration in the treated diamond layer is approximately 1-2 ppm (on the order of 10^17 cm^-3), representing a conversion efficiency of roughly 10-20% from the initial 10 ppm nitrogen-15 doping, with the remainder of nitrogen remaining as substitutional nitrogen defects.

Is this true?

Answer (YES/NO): NO